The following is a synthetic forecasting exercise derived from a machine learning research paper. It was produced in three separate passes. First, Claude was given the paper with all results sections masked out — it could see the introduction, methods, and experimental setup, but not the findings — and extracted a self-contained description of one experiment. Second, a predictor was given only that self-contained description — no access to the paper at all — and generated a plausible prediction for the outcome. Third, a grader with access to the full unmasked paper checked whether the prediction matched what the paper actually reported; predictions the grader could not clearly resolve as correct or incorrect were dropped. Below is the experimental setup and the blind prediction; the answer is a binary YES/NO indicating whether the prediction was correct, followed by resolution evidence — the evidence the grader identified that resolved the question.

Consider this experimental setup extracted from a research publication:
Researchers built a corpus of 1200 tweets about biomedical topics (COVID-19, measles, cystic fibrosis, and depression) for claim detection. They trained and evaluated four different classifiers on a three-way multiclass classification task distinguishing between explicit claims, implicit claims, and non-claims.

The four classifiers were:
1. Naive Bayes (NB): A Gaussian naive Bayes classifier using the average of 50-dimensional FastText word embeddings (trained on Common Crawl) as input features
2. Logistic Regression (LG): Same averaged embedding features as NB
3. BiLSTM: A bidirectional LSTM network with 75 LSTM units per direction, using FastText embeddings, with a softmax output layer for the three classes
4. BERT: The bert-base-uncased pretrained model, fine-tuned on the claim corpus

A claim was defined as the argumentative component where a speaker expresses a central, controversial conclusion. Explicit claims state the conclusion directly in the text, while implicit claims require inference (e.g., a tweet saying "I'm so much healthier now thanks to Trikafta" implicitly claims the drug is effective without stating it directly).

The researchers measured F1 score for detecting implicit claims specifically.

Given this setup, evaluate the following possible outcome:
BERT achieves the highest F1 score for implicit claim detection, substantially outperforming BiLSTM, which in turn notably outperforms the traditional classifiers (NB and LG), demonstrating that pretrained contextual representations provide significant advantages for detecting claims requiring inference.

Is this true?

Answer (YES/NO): NO